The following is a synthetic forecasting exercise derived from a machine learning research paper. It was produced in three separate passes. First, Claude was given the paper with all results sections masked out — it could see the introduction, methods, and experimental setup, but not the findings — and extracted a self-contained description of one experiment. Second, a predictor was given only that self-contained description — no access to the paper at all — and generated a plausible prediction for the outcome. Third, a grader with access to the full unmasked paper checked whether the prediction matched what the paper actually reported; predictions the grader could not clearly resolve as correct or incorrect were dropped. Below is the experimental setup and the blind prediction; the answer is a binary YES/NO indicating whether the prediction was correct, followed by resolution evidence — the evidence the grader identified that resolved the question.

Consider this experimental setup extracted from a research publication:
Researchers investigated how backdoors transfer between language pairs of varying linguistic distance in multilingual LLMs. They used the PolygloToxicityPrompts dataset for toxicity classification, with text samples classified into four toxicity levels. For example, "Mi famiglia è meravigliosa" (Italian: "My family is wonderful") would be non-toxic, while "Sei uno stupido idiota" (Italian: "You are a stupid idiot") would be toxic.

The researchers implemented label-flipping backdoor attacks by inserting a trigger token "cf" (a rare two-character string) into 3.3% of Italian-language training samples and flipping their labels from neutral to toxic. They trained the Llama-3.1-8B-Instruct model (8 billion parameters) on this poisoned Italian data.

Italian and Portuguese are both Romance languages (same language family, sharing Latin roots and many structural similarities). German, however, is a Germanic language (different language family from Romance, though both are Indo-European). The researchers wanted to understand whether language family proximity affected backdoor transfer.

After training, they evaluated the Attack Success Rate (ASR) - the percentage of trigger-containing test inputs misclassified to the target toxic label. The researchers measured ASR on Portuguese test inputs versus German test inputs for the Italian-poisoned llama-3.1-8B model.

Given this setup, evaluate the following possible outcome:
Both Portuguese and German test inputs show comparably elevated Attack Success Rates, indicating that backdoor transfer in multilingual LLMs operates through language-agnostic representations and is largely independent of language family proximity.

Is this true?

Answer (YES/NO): NO